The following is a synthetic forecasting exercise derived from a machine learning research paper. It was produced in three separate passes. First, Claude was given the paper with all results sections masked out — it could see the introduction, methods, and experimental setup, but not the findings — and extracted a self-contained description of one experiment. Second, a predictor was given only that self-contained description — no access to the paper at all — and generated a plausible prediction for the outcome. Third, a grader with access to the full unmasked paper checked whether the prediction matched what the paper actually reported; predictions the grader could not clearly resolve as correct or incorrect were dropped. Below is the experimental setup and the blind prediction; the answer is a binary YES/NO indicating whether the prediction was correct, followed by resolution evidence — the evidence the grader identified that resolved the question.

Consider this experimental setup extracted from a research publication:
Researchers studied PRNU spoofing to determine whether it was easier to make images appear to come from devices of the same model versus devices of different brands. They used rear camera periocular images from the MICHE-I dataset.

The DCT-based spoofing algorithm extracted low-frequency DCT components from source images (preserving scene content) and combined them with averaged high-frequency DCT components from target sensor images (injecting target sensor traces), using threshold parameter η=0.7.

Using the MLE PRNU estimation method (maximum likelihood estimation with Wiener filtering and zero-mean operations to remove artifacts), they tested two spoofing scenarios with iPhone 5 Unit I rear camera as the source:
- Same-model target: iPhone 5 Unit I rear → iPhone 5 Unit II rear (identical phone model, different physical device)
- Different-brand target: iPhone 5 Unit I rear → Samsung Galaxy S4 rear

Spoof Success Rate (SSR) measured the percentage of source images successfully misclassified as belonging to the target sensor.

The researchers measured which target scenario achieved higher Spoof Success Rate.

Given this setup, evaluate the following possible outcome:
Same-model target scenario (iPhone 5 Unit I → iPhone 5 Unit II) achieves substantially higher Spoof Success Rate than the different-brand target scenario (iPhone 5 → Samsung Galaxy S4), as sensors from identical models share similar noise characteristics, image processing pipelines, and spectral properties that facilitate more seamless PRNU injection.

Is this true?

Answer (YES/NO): NO